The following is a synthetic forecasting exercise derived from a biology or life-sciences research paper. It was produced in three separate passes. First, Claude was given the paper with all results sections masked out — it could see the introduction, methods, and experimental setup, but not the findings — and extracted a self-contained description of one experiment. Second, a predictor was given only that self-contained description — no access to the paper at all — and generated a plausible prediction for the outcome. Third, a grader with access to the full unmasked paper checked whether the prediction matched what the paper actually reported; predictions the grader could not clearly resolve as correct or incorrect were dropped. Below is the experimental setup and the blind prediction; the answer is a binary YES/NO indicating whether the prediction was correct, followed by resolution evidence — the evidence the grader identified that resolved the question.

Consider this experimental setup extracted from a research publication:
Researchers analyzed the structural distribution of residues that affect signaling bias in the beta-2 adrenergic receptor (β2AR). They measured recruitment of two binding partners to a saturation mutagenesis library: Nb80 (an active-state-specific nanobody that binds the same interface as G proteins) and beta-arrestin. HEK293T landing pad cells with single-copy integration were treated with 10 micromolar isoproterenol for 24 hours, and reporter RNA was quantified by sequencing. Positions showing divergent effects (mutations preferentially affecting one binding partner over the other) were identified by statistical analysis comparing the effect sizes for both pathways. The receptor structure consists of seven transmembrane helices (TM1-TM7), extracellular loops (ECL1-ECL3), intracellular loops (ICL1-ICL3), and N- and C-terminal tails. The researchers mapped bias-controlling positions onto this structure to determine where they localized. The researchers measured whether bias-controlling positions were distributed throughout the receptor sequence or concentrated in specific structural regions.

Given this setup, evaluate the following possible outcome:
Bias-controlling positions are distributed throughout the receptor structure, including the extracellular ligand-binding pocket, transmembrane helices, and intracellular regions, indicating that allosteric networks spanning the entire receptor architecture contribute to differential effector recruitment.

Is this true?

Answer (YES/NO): YES